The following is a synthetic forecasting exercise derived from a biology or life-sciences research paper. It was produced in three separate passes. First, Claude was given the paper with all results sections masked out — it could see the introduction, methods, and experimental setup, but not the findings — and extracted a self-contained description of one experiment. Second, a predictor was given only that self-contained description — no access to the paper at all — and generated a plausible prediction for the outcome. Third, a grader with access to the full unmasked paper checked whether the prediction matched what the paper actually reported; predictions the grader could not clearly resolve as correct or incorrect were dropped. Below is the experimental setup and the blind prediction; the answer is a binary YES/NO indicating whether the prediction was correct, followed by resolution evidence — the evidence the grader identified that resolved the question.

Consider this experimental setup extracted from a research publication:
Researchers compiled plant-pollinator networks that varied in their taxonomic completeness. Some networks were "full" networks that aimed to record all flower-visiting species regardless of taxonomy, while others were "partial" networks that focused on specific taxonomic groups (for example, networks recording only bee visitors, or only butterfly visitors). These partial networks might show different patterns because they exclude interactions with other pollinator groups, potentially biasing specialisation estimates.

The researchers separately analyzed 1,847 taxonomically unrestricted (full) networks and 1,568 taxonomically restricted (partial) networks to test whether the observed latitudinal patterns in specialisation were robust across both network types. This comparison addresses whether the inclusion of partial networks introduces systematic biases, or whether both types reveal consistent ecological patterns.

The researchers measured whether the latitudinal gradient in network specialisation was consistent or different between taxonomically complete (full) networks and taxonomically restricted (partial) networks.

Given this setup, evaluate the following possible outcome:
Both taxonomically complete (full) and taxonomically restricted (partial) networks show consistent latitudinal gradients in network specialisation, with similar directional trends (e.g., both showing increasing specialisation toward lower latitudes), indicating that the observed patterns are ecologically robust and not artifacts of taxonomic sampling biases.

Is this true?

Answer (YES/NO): NO